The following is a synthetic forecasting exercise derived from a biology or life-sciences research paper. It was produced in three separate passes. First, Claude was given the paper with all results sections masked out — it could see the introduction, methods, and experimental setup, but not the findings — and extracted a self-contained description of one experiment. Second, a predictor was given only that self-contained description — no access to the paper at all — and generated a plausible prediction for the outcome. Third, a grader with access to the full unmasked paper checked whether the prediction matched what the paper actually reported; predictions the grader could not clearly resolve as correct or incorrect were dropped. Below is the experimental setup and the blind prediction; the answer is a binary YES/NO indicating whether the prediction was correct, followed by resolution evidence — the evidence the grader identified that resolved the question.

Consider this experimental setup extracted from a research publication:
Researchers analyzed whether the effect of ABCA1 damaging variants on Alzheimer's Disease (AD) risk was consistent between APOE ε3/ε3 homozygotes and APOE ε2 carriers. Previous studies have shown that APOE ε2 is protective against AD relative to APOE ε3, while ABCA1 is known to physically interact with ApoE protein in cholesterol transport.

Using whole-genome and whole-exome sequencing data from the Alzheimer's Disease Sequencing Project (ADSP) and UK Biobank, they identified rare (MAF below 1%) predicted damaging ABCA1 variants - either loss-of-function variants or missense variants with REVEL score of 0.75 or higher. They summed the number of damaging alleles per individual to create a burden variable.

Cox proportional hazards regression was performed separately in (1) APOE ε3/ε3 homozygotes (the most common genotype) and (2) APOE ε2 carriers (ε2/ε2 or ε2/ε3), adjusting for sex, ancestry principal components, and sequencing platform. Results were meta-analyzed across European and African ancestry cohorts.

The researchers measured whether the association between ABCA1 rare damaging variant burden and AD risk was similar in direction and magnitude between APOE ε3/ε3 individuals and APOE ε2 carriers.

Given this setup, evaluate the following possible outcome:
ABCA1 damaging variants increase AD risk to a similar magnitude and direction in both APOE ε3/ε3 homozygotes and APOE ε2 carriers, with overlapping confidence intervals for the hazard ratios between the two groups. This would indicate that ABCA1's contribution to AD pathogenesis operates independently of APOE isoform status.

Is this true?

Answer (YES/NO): NO